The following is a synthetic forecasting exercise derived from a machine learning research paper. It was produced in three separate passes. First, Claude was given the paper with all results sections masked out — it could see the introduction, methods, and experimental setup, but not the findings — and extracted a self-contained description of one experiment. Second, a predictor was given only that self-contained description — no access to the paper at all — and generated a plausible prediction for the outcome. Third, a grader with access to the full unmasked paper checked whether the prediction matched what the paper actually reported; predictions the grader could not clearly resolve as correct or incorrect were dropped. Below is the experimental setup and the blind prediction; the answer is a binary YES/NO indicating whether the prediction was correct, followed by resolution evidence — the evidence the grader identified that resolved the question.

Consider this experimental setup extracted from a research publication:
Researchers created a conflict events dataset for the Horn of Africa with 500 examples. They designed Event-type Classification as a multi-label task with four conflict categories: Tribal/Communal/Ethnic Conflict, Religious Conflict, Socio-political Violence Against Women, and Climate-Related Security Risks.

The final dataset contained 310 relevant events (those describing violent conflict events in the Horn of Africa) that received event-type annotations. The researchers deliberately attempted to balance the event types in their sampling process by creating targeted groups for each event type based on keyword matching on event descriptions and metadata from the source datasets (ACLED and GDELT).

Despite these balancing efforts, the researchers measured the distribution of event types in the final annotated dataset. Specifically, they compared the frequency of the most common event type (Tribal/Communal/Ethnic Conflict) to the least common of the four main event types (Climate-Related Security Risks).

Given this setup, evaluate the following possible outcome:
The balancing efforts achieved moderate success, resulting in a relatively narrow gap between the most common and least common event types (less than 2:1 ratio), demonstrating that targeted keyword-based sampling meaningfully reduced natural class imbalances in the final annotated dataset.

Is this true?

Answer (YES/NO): NO